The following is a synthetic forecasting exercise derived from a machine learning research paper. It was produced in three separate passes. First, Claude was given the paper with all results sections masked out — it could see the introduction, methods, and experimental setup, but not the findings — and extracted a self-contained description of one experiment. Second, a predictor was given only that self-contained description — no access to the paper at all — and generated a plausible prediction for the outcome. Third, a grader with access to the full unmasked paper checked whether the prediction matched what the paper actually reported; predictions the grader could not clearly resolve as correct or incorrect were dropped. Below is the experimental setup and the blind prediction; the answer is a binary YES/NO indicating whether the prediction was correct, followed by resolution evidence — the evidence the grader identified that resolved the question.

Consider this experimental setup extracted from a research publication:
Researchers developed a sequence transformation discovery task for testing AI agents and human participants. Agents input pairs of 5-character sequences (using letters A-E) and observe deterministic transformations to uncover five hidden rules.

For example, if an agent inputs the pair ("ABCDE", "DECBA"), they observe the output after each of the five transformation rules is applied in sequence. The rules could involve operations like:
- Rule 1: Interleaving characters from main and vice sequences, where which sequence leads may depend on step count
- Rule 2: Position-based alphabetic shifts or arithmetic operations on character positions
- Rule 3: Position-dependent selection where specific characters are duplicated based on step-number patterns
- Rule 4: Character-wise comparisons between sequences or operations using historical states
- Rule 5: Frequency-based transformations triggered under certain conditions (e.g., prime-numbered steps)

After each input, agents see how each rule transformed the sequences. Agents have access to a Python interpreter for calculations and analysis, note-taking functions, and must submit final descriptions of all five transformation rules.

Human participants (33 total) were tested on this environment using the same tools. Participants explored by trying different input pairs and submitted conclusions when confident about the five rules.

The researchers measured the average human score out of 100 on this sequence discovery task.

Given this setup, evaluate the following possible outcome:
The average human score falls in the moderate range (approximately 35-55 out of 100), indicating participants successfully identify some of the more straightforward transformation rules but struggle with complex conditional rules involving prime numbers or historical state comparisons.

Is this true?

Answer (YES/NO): NO